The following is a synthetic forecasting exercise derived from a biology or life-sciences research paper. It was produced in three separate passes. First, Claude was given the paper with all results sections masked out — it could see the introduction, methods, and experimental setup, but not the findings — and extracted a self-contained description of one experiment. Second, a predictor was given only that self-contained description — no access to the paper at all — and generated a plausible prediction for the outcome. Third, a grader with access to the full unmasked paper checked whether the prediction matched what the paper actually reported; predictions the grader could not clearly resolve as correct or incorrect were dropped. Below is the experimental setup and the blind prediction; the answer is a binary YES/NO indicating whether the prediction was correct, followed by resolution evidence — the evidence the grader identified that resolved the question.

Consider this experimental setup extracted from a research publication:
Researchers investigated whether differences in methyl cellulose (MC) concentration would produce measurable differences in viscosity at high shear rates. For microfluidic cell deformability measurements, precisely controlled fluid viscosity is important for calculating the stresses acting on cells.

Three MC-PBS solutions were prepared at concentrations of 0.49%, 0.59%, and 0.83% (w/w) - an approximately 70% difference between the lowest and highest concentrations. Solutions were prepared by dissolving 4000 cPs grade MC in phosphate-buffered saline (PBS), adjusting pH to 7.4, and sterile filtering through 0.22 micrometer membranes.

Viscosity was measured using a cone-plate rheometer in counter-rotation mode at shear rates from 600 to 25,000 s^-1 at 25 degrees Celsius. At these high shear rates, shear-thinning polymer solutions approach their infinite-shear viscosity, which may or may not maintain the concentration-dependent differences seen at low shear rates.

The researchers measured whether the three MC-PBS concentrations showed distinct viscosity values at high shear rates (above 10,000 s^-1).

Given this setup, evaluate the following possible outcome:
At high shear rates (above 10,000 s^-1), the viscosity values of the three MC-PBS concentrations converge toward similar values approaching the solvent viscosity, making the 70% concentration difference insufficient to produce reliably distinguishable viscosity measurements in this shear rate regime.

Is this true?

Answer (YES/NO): NO